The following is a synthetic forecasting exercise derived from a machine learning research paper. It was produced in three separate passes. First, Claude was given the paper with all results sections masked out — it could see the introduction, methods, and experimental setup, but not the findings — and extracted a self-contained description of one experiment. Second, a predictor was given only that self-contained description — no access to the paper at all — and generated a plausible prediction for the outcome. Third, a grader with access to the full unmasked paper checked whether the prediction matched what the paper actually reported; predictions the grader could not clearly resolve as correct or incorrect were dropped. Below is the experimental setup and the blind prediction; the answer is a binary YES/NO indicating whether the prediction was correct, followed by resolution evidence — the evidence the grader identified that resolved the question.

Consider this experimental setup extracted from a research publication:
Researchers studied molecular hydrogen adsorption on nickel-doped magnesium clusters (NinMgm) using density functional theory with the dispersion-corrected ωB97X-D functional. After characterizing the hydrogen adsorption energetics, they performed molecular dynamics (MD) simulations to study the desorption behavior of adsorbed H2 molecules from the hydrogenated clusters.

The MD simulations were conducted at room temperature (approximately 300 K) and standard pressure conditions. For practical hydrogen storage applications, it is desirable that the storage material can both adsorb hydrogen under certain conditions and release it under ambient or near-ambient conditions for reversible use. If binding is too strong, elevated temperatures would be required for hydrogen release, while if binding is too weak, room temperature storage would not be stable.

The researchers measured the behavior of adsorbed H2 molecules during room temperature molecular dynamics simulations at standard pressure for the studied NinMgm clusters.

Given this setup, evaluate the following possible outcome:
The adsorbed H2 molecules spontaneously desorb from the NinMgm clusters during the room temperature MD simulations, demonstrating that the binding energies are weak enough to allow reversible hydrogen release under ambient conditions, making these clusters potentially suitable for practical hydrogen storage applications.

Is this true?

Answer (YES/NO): YES